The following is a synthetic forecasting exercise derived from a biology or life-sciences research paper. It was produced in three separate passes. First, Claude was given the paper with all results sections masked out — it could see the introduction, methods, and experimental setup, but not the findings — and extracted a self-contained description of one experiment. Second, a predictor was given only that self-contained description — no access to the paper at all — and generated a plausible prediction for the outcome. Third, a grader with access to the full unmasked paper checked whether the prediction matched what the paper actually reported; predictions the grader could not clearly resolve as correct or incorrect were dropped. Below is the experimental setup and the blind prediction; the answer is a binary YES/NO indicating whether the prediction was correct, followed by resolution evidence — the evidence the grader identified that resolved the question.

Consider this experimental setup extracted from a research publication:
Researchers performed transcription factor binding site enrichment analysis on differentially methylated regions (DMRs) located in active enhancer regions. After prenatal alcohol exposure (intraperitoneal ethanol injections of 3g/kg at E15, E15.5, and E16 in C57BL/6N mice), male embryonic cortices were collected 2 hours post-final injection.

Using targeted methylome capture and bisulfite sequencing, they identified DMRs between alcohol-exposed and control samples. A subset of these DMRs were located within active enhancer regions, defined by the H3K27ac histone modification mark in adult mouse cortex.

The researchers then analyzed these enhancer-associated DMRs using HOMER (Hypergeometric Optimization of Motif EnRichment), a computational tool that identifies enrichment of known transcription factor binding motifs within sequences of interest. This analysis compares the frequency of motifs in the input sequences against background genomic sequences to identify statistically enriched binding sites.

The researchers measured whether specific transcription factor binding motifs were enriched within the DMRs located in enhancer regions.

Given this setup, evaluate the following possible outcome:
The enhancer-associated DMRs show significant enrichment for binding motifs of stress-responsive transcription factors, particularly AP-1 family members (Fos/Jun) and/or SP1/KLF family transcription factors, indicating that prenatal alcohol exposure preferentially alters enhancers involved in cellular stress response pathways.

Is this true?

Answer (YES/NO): NO